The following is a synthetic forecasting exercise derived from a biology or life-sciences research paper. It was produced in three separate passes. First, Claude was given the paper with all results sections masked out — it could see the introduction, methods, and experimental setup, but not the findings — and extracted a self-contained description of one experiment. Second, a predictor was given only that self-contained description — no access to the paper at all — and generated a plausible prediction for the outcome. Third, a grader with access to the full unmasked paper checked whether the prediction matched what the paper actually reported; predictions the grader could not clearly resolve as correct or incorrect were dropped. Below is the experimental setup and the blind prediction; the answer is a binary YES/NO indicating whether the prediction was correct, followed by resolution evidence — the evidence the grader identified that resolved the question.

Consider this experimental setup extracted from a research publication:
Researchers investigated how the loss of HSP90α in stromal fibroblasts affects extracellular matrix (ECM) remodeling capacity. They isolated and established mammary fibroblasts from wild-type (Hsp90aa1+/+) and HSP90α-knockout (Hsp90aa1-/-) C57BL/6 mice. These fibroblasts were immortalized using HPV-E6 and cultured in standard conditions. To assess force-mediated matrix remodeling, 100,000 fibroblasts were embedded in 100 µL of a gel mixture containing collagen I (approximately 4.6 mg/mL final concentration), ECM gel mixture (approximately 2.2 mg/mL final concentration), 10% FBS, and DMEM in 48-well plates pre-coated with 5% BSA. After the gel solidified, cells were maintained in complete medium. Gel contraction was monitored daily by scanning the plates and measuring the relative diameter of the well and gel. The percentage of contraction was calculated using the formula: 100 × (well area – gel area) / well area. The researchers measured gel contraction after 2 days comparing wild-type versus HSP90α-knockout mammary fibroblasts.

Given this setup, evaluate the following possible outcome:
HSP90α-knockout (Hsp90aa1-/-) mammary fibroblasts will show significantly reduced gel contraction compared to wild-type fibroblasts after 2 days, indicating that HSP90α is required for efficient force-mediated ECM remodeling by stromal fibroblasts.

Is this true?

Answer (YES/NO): YES